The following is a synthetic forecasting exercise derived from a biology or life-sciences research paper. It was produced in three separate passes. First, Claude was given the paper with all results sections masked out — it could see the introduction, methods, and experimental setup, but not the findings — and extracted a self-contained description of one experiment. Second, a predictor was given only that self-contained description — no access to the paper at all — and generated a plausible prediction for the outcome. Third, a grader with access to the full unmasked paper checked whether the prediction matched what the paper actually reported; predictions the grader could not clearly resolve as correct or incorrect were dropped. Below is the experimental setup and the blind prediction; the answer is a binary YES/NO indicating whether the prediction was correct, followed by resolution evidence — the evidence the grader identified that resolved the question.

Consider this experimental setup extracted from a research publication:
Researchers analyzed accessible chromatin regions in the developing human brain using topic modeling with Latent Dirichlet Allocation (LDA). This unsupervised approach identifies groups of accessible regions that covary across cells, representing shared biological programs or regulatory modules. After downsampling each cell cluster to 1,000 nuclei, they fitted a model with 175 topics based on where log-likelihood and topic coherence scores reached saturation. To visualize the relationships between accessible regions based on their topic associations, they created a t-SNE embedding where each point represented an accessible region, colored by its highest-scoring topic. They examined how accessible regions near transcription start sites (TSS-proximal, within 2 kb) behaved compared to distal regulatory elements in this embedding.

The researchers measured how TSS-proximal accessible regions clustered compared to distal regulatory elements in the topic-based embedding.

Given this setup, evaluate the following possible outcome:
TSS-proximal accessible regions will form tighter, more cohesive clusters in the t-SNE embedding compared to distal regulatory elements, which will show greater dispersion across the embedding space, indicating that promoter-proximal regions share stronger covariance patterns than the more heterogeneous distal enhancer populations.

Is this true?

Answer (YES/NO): NO